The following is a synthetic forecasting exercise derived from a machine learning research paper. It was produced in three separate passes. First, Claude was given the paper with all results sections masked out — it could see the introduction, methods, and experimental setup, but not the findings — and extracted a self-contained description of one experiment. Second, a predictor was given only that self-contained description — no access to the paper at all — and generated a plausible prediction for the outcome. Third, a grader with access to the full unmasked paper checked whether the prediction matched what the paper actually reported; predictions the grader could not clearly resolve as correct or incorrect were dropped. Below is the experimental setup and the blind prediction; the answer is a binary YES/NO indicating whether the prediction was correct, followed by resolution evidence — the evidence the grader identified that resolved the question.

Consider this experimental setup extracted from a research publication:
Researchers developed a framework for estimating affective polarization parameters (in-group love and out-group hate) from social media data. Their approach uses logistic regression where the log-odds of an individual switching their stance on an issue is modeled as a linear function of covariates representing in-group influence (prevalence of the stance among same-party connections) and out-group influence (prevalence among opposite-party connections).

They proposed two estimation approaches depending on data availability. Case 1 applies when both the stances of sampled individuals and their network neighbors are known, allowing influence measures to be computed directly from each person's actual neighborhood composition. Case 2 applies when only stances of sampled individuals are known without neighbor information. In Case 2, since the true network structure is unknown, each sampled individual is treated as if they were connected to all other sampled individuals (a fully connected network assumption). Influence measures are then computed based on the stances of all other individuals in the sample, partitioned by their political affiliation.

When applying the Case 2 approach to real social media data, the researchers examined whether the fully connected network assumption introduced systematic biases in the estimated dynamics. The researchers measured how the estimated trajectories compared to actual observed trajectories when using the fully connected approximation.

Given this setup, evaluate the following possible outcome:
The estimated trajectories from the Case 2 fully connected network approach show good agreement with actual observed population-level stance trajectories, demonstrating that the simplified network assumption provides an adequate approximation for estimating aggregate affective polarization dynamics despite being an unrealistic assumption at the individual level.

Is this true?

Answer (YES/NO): YES